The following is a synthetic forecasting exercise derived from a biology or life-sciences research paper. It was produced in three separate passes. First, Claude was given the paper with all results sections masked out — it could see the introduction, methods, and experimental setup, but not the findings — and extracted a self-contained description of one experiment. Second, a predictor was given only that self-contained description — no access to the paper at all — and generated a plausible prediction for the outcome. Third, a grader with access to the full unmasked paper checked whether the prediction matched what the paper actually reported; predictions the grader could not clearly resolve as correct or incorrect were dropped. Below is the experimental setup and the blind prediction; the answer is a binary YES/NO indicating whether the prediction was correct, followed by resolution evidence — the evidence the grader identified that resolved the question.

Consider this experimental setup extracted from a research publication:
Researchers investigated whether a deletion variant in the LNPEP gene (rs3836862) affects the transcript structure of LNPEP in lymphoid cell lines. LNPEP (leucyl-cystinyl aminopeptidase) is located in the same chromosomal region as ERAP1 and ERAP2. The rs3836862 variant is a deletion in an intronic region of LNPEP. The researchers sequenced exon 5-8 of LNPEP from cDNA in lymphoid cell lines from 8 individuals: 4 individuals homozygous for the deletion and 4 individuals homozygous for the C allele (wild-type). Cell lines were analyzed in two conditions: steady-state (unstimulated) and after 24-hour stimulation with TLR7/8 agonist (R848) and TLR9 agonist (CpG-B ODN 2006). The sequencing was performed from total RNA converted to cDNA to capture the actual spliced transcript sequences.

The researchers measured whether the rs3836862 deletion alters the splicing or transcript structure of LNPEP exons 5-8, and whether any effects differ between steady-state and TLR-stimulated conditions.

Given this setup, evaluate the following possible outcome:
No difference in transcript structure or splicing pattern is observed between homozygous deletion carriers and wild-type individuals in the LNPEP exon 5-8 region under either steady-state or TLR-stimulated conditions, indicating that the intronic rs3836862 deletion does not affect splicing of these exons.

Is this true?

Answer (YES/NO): YES